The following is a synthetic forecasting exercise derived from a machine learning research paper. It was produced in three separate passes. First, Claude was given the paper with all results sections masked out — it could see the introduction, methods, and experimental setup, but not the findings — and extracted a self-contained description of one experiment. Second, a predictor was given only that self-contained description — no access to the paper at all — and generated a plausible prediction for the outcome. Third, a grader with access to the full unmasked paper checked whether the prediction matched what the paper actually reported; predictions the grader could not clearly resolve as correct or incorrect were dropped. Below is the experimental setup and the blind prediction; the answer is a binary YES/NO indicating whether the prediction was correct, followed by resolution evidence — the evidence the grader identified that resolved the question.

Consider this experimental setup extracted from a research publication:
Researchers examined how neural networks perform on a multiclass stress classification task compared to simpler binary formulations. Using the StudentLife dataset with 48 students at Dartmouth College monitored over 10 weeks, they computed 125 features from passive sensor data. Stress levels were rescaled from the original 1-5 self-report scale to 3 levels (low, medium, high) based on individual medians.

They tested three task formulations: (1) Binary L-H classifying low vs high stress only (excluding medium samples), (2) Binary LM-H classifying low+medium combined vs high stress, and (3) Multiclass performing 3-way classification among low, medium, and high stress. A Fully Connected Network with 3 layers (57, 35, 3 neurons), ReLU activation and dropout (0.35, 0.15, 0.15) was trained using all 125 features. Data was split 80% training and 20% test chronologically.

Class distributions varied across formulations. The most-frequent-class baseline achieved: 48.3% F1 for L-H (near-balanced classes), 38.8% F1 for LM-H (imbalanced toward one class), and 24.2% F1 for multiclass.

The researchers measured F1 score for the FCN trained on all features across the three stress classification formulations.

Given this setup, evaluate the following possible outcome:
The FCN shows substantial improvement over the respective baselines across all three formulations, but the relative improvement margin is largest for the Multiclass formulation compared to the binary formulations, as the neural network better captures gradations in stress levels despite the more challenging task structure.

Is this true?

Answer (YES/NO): YES